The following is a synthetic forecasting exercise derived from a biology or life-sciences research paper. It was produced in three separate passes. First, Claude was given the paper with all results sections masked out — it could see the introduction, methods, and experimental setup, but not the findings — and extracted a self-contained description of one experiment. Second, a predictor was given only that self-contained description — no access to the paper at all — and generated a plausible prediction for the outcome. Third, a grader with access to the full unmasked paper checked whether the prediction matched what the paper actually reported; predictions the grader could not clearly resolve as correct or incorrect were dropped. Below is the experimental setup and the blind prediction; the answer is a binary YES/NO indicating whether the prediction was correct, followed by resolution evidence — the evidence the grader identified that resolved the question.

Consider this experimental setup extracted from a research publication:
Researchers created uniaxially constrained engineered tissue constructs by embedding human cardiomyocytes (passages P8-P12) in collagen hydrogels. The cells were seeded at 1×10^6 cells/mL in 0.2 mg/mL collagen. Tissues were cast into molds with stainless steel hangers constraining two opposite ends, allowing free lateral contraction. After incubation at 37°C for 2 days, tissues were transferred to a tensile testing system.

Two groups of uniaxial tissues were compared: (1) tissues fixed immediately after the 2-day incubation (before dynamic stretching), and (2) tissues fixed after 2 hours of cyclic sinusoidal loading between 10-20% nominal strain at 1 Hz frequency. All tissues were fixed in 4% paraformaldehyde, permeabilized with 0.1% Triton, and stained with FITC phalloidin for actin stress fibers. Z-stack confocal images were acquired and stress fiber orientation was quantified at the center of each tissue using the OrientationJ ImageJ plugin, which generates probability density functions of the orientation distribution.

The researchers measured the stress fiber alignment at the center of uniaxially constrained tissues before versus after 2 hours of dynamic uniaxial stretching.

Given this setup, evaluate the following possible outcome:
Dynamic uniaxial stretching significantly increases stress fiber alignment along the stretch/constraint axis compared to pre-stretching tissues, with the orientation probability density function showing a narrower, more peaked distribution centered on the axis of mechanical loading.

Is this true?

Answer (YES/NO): NO